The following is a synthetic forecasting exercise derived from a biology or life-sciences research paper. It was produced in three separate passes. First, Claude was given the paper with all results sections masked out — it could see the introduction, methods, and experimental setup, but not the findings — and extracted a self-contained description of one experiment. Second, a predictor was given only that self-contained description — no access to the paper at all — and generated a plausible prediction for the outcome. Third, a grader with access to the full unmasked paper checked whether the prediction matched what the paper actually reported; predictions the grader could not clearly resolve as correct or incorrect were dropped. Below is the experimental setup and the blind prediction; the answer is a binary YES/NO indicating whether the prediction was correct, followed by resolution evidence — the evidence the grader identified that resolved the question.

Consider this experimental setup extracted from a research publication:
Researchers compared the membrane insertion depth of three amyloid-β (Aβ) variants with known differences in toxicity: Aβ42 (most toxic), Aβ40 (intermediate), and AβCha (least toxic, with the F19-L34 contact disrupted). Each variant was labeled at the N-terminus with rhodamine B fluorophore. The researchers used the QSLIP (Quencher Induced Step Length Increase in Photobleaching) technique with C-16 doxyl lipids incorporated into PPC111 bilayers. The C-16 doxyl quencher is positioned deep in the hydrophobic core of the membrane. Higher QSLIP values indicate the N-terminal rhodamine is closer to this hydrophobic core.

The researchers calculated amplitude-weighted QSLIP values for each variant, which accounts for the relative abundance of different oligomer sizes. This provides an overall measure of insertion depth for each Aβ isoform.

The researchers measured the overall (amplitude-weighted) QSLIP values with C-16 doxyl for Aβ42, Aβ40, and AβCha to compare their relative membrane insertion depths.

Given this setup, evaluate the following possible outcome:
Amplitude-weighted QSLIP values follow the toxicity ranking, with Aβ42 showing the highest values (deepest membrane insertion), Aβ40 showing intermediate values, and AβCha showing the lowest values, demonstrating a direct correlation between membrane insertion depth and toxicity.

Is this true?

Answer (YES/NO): NO